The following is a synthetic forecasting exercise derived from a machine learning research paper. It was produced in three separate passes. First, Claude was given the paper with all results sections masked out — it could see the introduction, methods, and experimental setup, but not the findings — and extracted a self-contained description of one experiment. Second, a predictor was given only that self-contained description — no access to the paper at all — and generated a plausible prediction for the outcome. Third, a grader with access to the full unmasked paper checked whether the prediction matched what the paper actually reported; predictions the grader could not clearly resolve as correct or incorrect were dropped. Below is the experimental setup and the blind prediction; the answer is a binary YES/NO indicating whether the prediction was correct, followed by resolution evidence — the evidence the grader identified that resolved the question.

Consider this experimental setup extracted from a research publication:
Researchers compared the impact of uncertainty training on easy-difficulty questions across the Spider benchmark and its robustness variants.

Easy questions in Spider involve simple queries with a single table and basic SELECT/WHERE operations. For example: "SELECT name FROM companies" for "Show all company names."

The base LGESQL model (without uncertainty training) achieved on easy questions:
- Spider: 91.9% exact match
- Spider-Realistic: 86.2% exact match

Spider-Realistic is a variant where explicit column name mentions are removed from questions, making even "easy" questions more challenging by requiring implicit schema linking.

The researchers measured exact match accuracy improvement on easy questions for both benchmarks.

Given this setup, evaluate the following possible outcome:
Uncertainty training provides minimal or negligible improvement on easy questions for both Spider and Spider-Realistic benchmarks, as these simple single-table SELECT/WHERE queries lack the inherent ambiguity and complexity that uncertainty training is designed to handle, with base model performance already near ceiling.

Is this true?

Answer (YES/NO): NO